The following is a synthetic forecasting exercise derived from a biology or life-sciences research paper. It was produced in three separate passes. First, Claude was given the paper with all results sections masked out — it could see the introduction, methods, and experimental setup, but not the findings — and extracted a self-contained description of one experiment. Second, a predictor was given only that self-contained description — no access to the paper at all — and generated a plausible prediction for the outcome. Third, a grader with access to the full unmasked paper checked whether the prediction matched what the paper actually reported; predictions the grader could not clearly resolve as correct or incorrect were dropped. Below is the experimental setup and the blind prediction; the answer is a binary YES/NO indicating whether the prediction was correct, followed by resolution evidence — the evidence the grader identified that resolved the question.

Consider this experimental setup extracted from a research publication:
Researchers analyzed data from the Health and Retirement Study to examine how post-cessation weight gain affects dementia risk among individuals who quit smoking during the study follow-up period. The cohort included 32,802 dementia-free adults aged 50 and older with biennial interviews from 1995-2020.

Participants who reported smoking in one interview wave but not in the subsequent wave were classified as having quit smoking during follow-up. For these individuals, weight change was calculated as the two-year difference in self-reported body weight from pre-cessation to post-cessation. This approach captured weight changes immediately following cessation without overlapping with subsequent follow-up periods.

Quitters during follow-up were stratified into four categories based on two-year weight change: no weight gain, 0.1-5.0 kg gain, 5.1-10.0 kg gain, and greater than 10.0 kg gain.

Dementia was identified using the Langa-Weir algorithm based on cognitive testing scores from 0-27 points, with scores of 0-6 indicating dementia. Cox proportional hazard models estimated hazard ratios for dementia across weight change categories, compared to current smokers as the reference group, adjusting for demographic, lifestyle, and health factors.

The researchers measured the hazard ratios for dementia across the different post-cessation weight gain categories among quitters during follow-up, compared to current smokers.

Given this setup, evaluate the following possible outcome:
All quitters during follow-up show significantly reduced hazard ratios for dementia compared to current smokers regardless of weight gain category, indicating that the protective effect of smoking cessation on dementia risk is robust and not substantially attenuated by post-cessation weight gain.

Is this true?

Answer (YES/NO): NO